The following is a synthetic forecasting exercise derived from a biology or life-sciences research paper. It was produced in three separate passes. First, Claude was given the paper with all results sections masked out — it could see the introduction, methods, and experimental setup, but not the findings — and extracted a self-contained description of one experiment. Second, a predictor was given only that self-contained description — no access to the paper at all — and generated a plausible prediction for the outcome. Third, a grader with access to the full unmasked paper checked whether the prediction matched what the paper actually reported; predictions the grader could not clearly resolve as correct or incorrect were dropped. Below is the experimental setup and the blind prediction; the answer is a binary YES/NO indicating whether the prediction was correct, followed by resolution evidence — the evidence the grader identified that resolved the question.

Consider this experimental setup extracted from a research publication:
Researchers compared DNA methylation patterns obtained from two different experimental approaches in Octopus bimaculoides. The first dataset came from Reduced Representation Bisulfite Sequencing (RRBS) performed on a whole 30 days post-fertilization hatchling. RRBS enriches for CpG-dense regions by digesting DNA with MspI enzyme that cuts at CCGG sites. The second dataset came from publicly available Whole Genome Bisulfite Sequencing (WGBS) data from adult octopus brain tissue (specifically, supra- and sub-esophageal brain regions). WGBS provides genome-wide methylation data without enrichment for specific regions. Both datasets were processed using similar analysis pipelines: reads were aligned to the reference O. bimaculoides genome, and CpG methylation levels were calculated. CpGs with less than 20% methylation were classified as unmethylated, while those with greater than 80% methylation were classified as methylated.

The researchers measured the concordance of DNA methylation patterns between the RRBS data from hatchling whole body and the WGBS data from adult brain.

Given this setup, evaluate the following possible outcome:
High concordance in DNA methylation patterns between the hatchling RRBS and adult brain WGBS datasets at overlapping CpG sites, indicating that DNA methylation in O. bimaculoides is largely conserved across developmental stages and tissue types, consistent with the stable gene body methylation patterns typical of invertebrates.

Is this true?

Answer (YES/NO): YES